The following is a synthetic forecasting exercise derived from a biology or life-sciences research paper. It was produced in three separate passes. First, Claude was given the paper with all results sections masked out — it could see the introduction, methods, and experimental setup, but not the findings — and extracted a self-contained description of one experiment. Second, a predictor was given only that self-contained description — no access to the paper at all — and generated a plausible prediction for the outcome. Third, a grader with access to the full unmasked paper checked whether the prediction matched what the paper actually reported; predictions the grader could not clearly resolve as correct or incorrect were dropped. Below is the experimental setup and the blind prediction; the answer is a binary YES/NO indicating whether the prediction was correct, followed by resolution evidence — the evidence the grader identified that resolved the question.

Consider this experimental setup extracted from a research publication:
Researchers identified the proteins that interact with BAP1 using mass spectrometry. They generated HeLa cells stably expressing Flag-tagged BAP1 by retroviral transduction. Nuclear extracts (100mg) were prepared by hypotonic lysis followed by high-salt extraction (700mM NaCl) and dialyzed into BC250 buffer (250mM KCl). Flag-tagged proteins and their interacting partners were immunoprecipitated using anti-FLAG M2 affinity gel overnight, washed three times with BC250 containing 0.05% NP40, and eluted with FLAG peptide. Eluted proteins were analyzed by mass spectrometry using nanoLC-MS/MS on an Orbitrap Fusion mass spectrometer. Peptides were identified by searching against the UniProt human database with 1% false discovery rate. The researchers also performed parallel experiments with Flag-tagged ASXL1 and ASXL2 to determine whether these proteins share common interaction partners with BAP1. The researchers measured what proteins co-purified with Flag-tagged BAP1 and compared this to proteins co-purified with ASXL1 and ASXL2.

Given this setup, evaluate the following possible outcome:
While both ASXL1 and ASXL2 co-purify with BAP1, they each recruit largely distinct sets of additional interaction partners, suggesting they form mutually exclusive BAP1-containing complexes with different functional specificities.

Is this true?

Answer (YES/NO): NO